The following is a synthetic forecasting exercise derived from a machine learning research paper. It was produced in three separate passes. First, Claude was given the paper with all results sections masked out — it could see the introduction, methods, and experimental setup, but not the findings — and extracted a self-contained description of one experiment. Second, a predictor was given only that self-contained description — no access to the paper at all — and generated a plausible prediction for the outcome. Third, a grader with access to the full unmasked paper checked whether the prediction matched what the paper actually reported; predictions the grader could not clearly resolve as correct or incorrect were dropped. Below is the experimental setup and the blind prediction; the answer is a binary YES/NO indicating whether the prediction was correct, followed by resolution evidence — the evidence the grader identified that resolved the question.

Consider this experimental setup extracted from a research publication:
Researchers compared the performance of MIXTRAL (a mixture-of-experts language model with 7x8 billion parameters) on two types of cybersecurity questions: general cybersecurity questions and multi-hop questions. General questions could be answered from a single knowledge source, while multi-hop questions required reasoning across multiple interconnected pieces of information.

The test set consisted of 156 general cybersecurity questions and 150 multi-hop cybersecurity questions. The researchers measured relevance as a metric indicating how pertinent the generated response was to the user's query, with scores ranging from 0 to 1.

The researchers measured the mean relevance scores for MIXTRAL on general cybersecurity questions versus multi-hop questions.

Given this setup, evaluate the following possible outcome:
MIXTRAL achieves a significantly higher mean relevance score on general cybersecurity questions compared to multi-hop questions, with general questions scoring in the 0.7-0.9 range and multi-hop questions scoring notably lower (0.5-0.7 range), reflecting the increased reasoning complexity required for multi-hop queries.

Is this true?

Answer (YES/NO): YES